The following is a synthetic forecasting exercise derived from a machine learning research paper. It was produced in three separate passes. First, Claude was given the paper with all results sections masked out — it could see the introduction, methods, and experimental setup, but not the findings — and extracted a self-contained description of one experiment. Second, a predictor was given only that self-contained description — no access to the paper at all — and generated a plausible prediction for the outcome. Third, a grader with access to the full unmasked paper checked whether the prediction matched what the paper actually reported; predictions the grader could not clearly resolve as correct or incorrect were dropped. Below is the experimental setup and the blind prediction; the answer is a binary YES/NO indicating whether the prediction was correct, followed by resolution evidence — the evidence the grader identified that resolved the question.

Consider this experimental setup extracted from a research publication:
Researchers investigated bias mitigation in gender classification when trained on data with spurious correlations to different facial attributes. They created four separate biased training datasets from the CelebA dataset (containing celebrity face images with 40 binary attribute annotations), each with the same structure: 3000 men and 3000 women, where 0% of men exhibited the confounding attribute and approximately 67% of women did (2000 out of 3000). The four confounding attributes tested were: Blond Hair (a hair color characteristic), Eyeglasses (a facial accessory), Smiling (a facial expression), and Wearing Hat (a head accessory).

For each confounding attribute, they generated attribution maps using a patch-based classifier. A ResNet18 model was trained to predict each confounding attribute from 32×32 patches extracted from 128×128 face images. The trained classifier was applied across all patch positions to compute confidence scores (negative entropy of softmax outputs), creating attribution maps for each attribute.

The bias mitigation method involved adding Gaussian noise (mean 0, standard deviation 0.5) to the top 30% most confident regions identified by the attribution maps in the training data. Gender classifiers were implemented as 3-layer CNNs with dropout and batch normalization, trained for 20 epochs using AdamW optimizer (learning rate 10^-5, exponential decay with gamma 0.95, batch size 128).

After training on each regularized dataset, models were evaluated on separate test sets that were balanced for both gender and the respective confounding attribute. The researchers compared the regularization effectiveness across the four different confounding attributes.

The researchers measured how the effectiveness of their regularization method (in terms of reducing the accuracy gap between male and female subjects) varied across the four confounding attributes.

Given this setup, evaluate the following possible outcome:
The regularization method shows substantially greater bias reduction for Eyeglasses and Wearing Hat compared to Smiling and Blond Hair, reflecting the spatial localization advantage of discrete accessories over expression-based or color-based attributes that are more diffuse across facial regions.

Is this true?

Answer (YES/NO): NO